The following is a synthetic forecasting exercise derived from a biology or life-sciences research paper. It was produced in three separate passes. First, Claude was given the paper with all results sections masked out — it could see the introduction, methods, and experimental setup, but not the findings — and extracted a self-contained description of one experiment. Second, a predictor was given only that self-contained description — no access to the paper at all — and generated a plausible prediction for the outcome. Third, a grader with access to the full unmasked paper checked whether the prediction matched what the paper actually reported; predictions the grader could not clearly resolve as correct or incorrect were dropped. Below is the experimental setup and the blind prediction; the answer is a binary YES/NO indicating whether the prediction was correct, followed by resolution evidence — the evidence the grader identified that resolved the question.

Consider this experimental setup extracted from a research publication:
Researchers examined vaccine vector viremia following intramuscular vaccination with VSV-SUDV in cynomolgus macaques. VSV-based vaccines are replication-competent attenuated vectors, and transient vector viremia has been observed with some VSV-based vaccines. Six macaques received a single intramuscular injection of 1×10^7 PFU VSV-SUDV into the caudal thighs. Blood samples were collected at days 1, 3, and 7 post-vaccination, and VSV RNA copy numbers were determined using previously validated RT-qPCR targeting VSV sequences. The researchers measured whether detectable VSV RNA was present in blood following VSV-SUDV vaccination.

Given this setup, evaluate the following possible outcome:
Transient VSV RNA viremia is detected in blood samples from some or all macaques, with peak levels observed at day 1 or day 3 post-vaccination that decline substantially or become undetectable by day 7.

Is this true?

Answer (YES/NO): YES